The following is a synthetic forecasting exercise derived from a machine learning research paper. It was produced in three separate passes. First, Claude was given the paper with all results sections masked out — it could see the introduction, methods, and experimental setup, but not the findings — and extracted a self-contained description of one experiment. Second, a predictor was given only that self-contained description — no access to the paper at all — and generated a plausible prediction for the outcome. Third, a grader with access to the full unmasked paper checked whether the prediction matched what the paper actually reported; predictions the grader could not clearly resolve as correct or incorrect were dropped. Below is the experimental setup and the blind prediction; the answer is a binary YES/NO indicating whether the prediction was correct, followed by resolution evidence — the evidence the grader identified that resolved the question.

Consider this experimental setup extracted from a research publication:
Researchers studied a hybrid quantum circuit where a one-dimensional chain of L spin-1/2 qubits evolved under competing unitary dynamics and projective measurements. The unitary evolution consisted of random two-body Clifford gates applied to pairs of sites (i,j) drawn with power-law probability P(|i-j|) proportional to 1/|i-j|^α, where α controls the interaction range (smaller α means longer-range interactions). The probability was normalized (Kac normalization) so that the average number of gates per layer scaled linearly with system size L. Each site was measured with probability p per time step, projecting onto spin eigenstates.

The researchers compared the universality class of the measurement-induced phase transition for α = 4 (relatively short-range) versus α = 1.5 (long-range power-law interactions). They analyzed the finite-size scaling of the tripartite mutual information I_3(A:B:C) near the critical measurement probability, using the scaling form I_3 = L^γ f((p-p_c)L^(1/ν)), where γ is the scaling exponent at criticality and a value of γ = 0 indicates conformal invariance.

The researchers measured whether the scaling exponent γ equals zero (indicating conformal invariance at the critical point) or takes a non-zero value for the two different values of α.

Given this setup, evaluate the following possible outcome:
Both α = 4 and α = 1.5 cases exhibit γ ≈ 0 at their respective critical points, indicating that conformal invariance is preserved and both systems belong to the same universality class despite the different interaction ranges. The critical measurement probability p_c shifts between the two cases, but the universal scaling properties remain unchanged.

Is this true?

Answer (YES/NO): NO